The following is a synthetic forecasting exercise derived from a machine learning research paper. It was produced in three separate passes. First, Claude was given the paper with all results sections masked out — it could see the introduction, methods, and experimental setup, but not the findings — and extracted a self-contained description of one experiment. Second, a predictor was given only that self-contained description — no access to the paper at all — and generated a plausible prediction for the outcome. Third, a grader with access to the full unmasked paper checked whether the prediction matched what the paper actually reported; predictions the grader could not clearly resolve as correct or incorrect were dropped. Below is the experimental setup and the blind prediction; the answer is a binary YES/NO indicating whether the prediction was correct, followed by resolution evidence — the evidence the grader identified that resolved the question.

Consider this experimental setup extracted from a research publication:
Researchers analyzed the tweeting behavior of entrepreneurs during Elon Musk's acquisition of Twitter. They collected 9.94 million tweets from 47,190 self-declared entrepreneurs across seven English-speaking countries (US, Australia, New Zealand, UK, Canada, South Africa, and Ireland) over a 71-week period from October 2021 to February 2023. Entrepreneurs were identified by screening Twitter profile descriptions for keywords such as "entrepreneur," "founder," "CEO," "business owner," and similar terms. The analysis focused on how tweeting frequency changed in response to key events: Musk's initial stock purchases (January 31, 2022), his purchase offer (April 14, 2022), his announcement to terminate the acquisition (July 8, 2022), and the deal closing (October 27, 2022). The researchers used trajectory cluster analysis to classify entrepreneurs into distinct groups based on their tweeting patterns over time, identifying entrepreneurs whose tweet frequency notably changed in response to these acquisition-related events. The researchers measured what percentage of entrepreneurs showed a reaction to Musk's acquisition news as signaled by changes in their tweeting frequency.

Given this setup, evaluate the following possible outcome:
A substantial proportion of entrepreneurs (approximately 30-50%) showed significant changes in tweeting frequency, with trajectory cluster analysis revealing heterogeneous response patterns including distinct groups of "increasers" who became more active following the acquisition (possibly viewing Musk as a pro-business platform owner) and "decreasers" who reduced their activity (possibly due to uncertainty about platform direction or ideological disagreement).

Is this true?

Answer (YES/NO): NO